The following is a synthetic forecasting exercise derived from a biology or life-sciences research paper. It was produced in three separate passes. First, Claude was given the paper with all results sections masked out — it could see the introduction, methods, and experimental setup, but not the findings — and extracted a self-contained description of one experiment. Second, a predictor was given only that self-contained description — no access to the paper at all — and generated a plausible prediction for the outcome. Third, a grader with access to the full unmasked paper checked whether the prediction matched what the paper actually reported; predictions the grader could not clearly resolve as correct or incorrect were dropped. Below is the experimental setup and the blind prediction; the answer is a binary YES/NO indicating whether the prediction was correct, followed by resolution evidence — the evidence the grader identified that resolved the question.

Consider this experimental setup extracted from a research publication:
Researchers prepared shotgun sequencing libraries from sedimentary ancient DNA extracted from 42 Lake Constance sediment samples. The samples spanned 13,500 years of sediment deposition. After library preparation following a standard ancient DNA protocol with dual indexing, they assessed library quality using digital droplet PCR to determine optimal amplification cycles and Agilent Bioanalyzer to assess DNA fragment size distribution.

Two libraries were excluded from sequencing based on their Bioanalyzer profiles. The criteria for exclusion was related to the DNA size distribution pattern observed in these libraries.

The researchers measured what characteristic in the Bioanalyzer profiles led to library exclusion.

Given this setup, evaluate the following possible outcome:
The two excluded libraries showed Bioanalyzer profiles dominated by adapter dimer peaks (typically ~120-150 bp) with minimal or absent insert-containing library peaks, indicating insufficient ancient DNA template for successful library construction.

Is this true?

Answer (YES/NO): NO